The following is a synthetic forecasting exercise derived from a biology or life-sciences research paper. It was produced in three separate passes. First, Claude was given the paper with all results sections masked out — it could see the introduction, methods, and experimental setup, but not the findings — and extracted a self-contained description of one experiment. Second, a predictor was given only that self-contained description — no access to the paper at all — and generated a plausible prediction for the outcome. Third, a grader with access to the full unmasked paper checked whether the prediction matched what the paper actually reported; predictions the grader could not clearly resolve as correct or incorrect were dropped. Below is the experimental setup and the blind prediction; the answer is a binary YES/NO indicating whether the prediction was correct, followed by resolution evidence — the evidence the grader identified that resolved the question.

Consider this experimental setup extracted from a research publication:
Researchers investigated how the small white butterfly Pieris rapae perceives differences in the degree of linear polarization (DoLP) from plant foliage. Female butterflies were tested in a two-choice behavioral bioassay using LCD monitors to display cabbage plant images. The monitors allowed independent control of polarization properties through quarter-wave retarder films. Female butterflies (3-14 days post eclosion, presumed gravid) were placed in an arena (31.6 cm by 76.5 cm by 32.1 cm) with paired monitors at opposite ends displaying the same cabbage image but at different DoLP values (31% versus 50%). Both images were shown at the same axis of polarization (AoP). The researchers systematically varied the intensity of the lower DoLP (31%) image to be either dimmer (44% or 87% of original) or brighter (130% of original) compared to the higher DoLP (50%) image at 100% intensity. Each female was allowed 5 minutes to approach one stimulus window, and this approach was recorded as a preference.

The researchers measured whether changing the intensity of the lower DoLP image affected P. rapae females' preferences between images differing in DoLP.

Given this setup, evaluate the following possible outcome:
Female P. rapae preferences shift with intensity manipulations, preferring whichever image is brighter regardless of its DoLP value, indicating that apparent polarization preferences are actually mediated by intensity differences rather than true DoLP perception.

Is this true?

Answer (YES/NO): NO